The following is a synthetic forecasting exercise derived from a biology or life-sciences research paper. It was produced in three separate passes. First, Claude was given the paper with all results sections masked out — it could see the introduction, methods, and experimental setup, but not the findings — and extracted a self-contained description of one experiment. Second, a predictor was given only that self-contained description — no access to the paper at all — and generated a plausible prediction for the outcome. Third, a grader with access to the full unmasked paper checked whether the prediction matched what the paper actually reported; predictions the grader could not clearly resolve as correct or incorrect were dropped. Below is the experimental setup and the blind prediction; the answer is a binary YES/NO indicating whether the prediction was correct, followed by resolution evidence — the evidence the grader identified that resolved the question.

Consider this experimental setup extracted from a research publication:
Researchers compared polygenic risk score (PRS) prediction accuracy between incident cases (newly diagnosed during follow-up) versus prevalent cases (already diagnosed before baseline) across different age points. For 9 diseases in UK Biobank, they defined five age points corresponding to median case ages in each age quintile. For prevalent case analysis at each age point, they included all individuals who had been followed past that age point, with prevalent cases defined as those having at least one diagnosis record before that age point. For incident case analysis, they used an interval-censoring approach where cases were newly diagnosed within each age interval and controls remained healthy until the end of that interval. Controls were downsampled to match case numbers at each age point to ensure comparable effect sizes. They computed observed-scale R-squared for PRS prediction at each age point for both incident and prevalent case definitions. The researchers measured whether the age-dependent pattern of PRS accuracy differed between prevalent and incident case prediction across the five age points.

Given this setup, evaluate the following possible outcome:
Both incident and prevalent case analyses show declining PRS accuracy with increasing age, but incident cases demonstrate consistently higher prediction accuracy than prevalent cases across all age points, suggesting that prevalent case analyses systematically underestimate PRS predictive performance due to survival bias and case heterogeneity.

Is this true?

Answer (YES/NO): NO